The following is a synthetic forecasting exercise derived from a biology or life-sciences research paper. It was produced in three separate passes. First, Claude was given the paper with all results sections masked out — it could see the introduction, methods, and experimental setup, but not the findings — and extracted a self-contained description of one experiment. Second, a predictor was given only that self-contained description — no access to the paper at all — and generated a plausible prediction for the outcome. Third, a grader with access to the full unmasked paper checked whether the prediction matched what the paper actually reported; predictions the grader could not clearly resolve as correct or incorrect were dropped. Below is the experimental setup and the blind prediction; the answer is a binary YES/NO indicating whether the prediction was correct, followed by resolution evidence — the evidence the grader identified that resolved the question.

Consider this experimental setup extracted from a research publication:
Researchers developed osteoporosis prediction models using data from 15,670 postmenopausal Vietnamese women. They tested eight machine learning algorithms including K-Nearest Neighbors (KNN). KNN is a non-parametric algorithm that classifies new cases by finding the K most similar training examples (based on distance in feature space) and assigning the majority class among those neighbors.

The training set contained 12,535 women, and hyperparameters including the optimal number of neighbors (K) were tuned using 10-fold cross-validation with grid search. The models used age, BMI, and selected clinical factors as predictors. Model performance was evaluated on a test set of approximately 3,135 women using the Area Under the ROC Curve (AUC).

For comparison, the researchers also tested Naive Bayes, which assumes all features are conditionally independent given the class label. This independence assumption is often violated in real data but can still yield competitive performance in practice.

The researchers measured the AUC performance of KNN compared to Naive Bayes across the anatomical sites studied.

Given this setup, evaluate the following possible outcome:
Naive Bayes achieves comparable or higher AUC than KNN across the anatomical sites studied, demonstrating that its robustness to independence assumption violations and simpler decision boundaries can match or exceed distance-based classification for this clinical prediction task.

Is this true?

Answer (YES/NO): YES